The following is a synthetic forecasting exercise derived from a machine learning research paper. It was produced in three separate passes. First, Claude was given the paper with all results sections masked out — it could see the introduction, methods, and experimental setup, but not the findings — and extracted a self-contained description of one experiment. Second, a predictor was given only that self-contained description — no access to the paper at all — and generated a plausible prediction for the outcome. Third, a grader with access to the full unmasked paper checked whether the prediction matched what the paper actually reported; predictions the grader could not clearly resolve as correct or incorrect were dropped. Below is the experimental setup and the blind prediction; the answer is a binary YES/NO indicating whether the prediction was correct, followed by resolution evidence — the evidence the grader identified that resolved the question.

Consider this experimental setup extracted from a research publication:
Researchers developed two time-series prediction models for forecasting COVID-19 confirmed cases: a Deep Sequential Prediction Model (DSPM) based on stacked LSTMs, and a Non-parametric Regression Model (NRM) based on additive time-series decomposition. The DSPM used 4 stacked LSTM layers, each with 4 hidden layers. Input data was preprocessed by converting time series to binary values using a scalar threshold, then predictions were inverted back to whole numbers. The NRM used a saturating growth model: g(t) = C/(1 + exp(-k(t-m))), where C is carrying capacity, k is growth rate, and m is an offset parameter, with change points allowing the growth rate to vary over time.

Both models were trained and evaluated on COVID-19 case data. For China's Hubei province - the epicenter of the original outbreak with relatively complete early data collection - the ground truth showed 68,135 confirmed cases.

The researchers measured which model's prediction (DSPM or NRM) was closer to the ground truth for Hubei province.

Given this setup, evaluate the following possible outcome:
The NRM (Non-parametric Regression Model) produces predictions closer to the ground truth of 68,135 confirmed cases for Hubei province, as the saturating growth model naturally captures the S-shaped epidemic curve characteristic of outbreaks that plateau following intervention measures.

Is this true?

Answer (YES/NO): YES